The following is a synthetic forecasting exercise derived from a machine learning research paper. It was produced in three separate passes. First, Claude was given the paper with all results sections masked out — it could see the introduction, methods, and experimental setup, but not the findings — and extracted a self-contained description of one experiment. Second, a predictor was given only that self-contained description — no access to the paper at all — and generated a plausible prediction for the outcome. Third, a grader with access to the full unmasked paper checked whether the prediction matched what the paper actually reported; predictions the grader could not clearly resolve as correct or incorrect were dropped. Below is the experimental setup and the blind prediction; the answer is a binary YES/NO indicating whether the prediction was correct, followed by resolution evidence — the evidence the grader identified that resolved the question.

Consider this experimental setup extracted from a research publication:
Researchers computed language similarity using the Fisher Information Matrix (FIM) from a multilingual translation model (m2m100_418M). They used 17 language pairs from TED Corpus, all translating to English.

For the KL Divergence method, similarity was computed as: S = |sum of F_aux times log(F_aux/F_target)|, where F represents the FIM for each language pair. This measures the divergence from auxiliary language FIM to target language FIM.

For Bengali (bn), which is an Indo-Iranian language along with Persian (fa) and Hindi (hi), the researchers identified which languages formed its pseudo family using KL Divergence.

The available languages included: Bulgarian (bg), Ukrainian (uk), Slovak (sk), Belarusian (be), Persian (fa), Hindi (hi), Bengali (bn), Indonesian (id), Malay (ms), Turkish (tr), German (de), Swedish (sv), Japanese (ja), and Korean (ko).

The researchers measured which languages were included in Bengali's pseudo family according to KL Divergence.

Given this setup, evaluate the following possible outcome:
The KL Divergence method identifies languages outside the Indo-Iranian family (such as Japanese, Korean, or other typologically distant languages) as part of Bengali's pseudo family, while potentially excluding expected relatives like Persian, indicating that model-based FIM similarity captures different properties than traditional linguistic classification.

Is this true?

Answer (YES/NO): YES